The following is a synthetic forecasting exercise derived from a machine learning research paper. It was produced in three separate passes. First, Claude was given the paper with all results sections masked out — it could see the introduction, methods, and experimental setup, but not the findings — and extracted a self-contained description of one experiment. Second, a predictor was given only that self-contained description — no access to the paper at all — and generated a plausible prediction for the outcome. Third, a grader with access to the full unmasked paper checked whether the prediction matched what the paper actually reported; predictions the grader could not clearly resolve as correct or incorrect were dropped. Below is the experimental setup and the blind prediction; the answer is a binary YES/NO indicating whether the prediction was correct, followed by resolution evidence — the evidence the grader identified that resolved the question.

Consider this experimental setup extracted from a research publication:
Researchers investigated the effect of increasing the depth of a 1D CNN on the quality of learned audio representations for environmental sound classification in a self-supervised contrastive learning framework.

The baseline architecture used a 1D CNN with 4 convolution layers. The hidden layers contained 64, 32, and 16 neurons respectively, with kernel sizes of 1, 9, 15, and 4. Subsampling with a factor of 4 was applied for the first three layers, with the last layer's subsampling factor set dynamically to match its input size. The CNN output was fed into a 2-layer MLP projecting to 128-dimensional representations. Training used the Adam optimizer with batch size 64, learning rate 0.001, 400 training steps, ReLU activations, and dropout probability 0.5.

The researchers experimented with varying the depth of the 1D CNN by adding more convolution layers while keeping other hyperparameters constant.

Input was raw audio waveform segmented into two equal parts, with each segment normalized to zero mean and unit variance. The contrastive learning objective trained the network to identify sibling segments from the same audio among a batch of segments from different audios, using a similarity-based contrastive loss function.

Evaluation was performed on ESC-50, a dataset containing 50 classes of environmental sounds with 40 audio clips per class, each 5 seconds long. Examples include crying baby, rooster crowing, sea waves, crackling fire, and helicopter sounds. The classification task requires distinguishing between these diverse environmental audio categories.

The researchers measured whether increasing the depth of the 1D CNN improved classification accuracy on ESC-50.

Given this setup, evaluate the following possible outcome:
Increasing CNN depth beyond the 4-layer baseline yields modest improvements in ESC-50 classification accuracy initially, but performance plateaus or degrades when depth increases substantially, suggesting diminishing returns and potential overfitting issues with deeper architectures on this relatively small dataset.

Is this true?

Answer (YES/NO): NO